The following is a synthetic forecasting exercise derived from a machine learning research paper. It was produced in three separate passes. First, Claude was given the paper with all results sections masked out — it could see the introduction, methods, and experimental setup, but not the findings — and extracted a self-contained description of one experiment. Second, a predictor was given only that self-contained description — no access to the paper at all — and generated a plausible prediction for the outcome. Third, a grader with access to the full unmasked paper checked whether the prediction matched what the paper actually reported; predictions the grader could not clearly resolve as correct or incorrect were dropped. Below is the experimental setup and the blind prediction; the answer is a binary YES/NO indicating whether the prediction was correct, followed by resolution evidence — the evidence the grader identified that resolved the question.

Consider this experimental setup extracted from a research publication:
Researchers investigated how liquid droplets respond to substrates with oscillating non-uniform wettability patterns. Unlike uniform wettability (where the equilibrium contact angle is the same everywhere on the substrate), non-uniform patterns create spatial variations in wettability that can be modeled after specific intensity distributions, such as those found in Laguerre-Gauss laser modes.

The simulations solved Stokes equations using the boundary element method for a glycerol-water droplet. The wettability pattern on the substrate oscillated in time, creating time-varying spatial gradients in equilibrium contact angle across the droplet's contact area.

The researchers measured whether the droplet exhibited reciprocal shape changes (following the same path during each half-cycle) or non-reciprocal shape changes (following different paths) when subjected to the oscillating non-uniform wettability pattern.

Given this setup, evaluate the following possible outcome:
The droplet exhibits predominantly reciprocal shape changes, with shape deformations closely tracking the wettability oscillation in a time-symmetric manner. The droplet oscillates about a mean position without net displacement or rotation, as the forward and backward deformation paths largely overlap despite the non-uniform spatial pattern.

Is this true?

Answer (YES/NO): NO